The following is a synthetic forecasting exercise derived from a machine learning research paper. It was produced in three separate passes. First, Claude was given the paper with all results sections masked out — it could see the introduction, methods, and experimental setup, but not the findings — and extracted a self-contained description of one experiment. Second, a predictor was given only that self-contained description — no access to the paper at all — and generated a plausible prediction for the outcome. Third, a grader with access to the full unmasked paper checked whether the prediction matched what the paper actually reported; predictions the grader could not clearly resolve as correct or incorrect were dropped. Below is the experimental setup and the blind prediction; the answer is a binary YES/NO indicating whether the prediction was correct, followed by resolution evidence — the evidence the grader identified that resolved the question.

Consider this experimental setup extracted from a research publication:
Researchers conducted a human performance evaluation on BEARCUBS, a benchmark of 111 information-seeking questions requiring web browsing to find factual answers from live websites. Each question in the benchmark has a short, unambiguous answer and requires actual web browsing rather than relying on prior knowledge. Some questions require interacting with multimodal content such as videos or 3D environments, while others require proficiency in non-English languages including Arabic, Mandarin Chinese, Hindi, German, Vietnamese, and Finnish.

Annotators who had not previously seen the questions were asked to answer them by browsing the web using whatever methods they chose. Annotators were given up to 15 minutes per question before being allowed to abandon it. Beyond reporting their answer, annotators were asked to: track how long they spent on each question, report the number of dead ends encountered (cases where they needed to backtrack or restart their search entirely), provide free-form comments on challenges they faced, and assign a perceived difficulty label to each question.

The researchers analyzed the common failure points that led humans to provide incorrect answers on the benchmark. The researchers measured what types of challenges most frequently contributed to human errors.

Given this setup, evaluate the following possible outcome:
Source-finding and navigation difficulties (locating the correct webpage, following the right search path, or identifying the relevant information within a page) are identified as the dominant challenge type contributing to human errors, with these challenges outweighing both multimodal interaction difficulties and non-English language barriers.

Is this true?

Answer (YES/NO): NO